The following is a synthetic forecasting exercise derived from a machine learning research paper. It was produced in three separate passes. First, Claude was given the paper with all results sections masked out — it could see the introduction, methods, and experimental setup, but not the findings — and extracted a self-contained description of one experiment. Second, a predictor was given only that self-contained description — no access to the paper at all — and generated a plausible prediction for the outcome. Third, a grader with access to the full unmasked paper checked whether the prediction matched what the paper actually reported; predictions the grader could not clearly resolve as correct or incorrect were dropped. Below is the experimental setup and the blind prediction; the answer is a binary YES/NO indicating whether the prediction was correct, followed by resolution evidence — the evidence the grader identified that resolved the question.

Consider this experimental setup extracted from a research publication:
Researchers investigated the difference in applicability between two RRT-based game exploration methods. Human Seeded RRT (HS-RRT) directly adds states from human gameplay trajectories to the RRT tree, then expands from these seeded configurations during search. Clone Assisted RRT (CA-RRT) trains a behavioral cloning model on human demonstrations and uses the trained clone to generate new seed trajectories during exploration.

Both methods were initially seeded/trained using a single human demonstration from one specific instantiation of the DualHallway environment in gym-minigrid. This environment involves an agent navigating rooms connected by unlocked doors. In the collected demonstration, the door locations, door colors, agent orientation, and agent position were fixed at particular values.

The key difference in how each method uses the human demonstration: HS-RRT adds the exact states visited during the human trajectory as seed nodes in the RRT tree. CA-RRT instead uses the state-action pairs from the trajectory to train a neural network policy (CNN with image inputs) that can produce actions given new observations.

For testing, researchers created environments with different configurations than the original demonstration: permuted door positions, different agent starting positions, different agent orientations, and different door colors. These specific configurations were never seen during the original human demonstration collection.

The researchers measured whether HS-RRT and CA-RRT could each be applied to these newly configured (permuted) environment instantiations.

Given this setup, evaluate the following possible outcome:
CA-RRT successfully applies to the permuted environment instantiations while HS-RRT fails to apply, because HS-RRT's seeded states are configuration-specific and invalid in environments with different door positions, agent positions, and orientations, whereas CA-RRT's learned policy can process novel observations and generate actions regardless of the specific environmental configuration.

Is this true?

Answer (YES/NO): YES